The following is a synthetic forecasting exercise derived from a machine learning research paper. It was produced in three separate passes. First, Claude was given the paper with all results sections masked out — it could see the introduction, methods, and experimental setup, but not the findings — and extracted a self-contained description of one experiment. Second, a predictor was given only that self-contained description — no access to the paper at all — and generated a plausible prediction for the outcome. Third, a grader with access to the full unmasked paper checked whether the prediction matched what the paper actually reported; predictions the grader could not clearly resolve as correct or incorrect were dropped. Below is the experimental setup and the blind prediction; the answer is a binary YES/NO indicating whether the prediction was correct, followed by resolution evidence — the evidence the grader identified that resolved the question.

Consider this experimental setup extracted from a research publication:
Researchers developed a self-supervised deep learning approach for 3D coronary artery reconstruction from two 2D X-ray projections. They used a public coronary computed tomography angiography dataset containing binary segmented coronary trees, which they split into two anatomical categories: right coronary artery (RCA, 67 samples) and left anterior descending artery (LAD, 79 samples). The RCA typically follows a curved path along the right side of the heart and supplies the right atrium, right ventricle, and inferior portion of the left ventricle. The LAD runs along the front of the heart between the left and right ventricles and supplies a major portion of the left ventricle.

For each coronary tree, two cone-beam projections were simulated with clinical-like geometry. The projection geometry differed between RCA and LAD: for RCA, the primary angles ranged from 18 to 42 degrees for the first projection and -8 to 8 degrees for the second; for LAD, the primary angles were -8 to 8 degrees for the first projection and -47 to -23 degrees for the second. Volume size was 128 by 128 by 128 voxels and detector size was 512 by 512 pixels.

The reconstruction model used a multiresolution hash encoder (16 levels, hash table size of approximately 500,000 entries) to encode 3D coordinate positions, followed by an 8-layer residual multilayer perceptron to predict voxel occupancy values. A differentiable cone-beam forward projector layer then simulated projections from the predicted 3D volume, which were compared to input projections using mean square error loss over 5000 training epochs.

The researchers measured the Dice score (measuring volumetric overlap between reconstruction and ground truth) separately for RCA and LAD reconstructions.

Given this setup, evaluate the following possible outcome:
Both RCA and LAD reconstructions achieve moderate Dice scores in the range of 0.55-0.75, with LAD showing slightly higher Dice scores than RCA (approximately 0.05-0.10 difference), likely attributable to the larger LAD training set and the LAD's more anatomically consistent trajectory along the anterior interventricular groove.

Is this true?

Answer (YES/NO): NO